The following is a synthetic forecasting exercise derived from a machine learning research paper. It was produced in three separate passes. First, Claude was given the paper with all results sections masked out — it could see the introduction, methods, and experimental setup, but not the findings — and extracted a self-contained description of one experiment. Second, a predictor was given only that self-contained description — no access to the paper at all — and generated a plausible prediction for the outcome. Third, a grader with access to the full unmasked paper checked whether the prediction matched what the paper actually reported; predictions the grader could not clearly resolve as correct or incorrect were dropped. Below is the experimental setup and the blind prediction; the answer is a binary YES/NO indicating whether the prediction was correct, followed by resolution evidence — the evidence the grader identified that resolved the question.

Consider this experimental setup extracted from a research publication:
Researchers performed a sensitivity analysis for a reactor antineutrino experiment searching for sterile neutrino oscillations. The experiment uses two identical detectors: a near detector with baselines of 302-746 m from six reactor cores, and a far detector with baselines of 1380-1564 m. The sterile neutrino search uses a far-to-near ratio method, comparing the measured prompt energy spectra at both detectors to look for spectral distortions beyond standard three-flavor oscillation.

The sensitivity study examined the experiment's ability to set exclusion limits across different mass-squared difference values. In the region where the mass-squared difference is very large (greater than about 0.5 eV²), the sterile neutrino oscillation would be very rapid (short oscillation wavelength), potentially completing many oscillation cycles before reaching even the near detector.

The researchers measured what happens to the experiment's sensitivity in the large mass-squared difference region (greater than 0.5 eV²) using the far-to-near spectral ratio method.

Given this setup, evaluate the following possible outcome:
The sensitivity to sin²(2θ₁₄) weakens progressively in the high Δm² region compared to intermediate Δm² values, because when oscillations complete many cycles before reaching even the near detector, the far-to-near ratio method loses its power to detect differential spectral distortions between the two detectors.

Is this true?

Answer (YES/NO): YES